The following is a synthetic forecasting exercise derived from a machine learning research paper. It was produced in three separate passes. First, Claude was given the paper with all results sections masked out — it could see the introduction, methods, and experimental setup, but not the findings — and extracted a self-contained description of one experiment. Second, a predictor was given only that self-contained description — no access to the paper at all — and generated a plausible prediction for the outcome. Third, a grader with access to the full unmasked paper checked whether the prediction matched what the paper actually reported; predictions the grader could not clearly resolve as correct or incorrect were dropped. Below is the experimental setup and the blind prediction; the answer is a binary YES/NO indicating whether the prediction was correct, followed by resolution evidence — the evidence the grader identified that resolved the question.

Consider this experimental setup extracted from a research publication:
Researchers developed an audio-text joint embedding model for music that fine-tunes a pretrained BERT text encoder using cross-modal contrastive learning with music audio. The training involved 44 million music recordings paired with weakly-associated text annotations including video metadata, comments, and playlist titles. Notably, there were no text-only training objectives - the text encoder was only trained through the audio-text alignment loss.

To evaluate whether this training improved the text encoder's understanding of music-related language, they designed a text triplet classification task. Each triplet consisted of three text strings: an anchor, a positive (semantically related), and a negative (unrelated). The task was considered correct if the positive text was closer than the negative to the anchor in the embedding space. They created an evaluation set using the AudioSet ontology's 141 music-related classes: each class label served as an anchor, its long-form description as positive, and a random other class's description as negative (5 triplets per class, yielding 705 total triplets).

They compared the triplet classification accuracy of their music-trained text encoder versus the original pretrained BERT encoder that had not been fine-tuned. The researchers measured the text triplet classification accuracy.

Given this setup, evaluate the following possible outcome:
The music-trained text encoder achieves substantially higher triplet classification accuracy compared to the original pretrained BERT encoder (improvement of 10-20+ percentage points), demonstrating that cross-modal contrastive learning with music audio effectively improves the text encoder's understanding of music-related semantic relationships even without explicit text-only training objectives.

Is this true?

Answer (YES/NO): YES